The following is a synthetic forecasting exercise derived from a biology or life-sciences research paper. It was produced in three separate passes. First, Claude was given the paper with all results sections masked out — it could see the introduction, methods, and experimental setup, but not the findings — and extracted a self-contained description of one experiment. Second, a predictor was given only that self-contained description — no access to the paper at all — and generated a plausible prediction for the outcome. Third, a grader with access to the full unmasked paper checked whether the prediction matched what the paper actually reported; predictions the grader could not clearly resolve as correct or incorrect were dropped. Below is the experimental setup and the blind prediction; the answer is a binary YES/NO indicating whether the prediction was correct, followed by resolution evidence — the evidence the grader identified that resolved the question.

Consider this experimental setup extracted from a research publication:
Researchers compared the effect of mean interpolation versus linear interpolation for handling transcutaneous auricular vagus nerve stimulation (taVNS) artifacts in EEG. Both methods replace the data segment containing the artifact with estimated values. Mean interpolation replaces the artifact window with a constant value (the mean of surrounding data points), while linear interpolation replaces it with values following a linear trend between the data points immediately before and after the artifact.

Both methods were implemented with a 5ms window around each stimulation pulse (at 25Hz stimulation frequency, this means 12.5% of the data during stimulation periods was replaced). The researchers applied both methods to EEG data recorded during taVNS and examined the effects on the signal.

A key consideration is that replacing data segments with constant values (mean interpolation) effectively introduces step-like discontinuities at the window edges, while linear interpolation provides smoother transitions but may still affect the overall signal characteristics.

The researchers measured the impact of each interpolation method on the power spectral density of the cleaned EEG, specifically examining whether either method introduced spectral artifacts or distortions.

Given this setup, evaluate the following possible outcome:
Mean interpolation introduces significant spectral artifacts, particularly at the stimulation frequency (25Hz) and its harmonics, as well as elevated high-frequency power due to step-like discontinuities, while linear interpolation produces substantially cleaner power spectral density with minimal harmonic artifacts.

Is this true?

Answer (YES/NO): NO